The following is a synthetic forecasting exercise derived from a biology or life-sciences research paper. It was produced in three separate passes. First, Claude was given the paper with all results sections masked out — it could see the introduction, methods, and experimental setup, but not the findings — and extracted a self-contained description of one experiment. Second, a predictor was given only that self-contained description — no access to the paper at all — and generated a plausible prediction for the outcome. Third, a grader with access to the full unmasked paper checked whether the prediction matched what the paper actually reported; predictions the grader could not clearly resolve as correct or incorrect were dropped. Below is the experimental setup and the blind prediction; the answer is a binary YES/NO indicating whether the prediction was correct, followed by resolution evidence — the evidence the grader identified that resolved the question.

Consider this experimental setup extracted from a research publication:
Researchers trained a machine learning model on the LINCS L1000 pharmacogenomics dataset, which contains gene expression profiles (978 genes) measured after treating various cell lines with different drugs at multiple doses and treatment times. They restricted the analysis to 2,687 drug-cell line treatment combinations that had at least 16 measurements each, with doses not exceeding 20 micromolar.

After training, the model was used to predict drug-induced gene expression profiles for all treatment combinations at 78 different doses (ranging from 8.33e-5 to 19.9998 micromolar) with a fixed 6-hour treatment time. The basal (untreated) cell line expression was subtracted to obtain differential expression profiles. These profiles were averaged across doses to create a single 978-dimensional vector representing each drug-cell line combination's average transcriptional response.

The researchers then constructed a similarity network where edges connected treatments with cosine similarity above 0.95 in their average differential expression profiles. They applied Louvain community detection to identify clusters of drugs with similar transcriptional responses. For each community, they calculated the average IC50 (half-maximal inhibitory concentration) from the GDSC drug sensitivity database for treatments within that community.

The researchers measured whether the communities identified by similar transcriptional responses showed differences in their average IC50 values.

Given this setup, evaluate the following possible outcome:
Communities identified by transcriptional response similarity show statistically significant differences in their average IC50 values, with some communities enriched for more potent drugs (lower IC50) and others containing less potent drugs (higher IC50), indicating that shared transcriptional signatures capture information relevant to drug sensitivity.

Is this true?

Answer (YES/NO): NO